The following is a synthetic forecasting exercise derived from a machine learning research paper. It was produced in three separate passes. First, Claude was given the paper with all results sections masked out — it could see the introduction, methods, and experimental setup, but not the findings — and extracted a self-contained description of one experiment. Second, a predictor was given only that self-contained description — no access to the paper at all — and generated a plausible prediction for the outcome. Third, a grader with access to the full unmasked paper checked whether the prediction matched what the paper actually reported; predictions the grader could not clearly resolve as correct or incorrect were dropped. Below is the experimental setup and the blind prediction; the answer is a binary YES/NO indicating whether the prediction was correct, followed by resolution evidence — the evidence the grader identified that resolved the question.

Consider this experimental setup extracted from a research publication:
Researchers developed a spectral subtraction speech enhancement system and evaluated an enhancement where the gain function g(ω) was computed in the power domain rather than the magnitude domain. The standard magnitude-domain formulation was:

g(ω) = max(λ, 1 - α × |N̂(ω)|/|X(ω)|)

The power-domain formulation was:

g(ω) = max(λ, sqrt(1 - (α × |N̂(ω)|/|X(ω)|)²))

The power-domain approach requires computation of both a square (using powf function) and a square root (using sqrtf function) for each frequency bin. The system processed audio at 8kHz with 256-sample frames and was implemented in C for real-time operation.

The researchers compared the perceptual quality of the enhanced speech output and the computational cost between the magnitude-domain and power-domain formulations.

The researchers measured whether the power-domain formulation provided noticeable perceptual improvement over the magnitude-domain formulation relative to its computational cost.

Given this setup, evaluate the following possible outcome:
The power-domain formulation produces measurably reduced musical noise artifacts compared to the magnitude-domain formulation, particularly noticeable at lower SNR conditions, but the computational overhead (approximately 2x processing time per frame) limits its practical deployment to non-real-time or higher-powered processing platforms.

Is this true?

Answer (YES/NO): NO